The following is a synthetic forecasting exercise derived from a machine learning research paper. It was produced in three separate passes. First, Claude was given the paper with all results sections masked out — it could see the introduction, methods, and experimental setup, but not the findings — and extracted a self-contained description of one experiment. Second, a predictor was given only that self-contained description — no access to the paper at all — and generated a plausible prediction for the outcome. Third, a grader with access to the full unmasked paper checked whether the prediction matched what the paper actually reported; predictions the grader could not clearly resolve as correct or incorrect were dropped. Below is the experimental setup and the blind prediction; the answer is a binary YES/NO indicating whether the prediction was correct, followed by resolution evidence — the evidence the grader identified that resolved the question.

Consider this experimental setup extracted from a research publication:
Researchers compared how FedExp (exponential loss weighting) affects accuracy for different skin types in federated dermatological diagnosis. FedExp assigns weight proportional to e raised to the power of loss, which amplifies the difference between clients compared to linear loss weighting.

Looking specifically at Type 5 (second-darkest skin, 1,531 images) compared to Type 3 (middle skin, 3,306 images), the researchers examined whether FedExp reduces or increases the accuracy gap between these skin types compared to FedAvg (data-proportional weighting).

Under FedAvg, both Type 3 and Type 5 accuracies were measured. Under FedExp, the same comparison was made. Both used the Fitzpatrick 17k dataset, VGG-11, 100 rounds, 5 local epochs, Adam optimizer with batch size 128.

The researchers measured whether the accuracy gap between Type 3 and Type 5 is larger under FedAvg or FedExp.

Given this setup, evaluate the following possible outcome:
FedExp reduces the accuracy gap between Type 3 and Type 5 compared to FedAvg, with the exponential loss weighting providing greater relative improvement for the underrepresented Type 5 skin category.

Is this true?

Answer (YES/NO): YES